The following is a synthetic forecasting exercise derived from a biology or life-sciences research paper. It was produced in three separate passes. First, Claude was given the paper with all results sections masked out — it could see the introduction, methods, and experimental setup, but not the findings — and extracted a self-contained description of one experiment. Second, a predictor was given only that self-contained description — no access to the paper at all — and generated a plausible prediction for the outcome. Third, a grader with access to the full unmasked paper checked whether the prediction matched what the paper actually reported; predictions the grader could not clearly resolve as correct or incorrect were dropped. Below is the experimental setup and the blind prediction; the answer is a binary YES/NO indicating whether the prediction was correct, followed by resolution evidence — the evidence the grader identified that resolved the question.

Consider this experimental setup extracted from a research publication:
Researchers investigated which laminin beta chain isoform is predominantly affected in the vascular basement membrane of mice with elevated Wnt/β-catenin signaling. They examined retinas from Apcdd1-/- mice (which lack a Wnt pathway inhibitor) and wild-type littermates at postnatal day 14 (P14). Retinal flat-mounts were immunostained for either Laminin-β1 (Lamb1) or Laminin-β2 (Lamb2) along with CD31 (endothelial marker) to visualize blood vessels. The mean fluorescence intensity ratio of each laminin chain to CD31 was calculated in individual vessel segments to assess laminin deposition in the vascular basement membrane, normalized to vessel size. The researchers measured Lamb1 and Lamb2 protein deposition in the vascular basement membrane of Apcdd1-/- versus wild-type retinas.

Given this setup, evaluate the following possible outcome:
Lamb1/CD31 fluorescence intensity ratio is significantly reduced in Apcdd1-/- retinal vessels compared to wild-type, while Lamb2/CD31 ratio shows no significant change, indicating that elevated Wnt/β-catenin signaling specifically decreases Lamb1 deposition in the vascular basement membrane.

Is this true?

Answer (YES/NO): NO